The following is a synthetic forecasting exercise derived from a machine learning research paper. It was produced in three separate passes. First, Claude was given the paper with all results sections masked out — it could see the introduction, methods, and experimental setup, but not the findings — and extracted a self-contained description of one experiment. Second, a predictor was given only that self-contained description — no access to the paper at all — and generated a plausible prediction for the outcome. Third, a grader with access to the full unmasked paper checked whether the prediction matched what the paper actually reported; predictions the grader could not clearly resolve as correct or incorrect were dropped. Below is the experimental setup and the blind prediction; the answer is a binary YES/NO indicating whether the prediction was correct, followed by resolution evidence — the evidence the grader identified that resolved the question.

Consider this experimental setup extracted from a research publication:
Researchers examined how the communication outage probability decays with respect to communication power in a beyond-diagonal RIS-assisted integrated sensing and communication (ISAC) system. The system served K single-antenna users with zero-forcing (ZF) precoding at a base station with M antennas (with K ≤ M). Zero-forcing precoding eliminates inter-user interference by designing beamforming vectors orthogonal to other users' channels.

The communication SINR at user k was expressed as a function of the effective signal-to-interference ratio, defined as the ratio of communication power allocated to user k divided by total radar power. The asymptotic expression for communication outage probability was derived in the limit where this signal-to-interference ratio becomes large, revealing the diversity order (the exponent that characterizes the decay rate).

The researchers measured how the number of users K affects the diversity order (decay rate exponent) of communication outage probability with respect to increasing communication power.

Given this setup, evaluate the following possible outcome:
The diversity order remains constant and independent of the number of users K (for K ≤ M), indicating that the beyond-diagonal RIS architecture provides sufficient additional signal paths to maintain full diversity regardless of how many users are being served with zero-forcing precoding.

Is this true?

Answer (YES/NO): NO